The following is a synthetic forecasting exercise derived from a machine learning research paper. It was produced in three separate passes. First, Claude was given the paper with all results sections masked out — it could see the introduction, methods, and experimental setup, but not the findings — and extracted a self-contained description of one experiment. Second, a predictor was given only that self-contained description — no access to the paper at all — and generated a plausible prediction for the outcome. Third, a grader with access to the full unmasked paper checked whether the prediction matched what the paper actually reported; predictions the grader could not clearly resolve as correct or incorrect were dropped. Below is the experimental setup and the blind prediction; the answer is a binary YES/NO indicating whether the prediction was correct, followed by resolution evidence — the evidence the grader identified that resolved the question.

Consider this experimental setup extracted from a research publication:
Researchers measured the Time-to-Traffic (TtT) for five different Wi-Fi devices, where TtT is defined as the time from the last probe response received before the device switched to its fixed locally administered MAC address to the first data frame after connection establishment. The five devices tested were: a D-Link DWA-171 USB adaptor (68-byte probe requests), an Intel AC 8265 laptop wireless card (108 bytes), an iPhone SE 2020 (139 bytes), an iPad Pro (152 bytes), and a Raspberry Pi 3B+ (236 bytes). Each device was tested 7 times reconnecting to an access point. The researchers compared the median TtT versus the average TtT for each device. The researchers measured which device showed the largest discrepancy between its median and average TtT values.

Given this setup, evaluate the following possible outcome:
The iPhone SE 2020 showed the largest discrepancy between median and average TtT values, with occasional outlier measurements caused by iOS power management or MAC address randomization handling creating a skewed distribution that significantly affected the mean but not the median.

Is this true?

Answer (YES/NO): NO